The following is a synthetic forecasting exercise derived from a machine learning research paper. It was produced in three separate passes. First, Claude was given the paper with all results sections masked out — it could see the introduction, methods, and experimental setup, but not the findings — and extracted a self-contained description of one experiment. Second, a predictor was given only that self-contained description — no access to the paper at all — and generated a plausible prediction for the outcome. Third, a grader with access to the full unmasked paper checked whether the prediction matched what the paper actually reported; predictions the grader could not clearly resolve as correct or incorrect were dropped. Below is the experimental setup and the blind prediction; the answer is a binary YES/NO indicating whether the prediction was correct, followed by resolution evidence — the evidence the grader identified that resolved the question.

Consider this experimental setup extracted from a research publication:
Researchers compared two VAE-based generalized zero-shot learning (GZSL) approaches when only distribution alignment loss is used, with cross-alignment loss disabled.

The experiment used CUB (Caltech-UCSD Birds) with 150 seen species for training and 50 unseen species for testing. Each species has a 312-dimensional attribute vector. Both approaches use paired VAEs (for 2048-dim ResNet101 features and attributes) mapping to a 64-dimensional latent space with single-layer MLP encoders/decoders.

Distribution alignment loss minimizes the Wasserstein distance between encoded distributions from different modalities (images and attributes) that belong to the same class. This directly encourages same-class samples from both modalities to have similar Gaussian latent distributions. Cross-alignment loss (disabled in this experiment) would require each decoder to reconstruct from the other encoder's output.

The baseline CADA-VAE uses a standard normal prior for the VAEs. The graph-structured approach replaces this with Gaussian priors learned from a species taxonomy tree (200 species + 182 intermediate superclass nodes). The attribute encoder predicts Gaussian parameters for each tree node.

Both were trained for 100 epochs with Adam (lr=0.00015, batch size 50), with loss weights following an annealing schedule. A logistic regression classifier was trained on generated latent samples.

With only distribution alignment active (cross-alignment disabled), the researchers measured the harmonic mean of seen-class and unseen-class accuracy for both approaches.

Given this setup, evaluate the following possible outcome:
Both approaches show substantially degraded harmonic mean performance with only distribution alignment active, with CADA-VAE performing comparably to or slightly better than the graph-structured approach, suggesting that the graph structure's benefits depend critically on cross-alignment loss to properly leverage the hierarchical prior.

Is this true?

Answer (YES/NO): YES